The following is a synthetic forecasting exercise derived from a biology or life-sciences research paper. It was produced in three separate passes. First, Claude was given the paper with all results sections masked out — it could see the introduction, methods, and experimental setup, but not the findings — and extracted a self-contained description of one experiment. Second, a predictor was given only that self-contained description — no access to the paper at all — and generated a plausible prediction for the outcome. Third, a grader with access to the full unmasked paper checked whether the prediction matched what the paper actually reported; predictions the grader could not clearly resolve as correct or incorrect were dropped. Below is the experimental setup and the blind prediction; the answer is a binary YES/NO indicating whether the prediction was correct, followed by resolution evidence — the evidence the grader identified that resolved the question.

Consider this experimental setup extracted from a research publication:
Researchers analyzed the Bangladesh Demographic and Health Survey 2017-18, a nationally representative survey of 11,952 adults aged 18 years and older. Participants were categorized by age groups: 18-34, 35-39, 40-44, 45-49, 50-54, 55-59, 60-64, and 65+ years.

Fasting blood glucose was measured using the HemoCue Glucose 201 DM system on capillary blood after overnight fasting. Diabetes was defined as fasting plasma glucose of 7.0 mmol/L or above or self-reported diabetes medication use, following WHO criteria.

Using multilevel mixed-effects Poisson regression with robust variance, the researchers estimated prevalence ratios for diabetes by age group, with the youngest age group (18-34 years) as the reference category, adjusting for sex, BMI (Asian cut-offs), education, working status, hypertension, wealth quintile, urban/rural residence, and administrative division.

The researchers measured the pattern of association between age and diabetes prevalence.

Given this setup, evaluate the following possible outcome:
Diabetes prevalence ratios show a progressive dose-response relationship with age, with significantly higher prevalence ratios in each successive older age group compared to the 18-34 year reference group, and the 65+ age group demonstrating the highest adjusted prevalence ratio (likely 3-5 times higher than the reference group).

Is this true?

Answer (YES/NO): NO